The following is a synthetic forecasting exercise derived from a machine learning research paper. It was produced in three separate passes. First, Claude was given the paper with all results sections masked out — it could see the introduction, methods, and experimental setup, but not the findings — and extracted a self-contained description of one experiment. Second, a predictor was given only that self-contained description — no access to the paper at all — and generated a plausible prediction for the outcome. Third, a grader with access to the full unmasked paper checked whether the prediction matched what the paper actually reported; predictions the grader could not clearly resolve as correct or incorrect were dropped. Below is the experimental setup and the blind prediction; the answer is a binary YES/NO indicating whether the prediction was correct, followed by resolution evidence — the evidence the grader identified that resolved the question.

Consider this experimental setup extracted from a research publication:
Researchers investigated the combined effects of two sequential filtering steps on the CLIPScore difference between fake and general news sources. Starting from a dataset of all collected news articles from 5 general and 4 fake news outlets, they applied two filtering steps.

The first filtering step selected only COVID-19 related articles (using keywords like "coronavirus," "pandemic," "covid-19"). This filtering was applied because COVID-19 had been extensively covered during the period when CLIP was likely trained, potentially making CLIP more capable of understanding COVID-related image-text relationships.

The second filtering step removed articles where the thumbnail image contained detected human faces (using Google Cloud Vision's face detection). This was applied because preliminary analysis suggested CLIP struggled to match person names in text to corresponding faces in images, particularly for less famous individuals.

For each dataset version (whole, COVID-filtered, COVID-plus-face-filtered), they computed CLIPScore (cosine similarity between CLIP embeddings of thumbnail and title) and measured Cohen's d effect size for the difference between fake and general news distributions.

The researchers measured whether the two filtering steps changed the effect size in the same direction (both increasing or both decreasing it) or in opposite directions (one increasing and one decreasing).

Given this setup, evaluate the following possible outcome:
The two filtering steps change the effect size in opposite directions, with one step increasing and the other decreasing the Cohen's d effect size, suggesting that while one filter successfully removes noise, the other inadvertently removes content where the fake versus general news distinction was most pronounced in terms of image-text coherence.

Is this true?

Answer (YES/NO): YES